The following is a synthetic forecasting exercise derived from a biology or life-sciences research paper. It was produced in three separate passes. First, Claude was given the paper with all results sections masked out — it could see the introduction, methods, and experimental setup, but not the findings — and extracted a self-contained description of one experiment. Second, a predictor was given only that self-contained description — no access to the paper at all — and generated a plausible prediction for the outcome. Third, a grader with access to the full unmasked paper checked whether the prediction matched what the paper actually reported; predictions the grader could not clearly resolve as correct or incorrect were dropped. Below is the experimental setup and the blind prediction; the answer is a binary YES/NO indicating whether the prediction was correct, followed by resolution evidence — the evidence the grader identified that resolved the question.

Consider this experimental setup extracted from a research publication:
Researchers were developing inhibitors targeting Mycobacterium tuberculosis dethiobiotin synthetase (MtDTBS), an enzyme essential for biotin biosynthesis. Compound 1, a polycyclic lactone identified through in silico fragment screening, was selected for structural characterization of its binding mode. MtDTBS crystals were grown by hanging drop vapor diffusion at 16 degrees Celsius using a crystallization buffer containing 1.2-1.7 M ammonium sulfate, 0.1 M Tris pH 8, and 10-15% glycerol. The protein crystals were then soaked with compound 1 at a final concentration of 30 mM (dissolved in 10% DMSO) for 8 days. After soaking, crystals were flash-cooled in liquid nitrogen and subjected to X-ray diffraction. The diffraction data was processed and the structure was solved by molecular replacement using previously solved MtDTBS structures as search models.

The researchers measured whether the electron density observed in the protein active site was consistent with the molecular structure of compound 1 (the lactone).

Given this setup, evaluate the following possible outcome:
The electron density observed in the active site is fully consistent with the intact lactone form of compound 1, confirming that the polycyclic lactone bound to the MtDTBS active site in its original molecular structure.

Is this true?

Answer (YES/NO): NO